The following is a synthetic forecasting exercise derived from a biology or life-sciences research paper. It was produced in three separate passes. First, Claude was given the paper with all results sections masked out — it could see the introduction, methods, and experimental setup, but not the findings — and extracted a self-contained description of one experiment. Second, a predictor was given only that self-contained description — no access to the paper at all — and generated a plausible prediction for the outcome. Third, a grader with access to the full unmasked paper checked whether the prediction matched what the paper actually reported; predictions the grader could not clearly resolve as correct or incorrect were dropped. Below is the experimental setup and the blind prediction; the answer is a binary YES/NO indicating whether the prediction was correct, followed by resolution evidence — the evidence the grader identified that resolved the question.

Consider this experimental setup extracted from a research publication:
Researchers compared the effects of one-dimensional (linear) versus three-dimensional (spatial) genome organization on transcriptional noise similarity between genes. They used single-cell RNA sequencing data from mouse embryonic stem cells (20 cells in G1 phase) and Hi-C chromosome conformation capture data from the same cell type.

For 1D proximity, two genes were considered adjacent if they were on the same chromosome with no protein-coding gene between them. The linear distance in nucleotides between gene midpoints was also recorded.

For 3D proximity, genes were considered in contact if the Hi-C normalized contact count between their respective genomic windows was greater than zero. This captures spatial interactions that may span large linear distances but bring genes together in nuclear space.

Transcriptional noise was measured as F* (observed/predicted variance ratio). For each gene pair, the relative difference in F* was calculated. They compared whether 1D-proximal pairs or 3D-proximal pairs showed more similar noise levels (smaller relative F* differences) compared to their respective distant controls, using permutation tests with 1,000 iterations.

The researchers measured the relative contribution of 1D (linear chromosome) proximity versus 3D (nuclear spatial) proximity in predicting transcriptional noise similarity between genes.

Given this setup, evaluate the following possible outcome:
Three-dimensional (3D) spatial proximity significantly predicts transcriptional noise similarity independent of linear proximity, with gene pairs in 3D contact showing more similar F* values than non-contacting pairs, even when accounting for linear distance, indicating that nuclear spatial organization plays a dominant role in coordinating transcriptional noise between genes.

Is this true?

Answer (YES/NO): NO